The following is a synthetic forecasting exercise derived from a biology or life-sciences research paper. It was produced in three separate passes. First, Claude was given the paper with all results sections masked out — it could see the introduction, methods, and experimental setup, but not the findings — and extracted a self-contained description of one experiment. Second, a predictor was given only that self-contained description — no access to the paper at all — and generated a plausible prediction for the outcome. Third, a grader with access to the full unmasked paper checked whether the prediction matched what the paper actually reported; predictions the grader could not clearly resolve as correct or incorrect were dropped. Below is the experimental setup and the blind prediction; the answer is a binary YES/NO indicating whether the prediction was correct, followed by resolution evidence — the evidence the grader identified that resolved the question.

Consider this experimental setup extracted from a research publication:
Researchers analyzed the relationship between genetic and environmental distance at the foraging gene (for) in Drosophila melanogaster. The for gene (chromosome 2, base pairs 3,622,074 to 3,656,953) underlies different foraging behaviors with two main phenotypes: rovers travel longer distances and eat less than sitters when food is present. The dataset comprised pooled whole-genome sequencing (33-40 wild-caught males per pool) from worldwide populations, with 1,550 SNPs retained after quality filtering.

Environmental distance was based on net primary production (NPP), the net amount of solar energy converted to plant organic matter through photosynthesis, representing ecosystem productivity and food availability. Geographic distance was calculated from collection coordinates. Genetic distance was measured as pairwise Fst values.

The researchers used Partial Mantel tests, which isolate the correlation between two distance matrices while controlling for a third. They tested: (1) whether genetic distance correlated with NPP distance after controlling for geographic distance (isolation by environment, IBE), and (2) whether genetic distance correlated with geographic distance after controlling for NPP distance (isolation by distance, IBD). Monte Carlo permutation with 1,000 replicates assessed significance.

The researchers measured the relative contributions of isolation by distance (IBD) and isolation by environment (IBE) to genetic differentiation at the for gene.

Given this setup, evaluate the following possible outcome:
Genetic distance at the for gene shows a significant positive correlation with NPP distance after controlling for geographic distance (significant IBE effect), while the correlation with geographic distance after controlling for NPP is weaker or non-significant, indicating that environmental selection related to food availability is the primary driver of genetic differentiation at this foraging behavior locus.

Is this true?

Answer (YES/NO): NO